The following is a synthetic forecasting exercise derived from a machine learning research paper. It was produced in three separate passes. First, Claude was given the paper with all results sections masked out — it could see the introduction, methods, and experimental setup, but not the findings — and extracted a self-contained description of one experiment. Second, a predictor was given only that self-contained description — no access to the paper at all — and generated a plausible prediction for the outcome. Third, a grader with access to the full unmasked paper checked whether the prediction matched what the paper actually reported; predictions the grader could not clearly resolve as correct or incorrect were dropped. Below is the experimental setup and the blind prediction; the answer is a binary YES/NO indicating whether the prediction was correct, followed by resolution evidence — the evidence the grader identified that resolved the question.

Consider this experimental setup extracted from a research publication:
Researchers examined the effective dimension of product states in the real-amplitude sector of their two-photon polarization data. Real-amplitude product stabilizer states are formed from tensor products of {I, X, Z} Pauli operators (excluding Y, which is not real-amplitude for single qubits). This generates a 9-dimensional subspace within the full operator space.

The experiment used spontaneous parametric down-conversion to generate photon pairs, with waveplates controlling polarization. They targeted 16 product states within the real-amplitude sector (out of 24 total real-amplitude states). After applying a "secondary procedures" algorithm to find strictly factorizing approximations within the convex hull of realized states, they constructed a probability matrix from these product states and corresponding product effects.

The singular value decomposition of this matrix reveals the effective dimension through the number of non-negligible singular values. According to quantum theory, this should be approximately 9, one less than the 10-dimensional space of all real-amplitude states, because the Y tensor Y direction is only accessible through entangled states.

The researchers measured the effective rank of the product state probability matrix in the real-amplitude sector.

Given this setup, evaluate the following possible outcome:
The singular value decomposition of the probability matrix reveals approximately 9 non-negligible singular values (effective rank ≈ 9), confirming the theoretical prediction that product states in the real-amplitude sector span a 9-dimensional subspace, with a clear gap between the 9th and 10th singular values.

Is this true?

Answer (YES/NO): YES